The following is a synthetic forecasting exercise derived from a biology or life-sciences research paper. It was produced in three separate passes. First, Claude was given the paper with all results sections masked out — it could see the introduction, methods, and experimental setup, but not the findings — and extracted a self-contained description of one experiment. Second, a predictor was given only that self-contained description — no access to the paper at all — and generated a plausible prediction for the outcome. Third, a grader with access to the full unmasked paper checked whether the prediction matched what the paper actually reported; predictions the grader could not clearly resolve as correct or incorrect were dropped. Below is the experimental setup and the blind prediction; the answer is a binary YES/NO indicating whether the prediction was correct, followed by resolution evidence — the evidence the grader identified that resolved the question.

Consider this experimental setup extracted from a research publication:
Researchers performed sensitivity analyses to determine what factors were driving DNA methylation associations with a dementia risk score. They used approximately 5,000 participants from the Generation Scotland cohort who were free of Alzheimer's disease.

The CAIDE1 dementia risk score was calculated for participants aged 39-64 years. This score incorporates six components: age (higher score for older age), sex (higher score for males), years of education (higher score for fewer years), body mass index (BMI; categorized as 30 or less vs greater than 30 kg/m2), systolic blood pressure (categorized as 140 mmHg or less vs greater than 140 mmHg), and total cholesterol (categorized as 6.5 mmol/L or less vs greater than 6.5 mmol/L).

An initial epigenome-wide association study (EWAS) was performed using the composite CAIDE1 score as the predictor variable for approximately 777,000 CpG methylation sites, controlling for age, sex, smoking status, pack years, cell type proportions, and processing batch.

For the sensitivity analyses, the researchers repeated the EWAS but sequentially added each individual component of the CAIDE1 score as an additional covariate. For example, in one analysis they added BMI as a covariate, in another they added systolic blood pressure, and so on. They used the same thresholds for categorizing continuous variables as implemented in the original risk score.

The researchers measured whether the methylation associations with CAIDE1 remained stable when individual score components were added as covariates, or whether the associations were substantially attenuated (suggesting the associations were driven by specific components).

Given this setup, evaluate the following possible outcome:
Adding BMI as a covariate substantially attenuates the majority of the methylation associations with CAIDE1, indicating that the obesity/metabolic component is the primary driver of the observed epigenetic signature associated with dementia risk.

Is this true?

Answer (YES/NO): YES